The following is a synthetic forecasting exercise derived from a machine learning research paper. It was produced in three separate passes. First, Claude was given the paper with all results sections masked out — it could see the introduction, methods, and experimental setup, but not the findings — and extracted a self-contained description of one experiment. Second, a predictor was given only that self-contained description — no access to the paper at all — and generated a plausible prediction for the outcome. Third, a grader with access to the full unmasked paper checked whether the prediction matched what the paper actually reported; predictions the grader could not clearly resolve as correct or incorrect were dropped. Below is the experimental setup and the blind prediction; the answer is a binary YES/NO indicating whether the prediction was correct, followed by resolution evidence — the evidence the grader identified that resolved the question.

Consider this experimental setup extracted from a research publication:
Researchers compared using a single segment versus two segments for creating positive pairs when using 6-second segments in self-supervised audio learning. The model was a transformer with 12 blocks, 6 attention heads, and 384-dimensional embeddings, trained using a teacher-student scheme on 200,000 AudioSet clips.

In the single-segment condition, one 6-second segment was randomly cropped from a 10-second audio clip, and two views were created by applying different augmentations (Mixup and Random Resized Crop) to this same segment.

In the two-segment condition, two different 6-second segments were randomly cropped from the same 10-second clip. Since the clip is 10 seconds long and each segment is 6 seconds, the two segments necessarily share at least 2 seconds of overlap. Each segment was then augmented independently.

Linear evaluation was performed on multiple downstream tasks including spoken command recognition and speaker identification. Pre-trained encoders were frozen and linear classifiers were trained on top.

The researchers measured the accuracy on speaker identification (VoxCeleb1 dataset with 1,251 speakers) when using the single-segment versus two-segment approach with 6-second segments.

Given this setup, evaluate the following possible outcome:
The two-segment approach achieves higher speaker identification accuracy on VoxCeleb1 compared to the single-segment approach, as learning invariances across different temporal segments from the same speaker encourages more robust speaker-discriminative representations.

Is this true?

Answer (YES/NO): YES